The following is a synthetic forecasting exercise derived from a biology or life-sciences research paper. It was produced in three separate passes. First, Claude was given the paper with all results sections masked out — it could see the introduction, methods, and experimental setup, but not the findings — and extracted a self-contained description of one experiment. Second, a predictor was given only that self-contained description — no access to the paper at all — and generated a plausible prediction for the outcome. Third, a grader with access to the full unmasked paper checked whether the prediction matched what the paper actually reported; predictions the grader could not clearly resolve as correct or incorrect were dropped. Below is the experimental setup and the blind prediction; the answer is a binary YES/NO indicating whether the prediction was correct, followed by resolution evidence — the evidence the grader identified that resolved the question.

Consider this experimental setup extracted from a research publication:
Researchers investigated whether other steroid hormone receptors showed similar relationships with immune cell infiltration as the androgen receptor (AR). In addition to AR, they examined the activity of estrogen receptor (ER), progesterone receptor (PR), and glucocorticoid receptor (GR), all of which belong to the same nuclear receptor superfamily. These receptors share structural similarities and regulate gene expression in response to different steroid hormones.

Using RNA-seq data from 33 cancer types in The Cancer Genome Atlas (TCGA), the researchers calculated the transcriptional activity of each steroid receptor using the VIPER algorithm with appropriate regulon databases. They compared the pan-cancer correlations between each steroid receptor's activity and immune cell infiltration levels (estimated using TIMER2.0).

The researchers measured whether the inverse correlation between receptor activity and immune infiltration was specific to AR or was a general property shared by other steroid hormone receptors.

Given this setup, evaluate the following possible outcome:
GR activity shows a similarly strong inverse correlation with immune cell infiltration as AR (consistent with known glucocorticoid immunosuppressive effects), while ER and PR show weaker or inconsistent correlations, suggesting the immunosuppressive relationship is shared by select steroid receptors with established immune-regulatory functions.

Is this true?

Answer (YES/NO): NO